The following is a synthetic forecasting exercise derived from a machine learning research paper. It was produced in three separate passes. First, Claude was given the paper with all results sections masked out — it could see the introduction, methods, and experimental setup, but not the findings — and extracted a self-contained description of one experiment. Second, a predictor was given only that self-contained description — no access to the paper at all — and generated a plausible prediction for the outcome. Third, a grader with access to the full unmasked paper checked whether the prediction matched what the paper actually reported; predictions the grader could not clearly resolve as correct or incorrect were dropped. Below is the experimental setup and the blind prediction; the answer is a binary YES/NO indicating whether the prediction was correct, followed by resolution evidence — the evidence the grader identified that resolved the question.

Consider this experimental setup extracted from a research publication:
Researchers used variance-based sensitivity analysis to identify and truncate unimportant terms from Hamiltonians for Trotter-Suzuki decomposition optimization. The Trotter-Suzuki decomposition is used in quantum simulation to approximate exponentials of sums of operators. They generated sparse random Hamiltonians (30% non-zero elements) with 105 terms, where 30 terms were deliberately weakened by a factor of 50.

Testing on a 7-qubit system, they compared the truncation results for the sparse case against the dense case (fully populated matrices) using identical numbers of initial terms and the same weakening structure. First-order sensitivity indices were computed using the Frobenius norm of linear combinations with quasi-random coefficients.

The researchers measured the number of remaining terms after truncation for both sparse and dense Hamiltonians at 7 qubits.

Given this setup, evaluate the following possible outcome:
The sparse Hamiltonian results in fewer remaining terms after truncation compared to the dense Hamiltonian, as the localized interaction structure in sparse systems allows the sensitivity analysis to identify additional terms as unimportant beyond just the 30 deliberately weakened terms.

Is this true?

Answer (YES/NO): NO